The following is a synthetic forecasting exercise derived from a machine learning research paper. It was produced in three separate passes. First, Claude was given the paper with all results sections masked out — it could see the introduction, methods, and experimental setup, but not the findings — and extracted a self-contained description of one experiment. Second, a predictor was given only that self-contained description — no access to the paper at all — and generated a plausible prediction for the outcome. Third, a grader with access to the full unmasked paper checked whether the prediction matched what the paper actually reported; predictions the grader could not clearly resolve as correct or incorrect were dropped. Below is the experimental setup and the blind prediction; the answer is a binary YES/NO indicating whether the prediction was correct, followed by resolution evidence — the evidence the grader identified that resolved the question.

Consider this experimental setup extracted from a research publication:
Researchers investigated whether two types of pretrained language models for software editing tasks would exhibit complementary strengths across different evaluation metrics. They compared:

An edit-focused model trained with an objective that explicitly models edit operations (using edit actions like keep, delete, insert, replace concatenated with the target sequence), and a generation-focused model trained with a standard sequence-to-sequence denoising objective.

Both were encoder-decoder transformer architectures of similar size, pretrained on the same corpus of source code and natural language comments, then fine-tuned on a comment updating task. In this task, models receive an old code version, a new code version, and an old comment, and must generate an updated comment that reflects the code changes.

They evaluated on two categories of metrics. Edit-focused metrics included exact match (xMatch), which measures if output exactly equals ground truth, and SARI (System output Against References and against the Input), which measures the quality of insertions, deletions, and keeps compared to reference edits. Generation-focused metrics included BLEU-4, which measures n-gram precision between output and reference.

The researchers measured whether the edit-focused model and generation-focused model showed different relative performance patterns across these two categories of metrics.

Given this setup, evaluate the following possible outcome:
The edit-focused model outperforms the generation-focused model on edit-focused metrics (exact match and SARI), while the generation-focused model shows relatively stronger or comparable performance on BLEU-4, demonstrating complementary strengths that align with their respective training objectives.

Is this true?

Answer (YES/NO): YES